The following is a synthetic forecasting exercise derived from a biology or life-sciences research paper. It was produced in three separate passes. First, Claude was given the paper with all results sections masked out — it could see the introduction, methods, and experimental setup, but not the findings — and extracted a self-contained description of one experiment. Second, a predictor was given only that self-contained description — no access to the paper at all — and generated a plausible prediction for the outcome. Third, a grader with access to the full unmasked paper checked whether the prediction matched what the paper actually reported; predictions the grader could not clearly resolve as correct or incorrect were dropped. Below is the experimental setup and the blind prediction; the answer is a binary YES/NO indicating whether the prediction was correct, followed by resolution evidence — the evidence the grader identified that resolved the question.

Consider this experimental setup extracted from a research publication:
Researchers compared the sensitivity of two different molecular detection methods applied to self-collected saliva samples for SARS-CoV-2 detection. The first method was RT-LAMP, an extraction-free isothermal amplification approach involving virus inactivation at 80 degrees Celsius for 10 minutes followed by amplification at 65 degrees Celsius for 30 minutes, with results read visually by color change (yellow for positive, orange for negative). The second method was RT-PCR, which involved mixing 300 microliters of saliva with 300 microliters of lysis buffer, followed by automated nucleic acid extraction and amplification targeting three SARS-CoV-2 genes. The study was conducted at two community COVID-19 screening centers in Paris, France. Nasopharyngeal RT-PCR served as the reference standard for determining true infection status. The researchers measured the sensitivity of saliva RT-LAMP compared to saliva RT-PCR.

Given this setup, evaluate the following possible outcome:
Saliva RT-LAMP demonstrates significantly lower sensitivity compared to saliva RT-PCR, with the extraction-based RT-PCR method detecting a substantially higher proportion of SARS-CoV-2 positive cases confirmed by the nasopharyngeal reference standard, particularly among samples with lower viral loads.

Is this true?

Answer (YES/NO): YES